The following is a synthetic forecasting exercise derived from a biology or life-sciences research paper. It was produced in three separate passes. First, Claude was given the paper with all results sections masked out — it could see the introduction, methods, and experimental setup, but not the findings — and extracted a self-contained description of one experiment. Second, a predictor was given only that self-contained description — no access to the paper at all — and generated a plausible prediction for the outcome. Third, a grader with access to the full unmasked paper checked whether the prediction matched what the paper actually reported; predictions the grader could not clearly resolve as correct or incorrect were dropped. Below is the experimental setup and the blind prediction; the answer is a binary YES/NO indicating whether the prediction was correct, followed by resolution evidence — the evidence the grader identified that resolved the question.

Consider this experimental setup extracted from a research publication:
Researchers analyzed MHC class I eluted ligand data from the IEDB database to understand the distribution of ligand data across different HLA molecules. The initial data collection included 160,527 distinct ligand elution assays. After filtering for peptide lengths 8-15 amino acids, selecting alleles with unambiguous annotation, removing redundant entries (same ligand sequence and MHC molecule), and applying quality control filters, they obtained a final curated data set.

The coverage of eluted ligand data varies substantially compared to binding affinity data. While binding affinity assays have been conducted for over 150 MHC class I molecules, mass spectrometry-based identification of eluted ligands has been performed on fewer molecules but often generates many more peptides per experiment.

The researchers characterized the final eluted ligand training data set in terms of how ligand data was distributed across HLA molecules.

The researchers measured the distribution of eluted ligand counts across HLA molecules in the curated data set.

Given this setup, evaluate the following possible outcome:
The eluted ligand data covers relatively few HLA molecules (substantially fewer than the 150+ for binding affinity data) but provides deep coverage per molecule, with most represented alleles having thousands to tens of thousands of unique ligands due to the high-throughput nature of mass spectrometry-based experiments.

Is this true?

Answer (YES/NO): NO